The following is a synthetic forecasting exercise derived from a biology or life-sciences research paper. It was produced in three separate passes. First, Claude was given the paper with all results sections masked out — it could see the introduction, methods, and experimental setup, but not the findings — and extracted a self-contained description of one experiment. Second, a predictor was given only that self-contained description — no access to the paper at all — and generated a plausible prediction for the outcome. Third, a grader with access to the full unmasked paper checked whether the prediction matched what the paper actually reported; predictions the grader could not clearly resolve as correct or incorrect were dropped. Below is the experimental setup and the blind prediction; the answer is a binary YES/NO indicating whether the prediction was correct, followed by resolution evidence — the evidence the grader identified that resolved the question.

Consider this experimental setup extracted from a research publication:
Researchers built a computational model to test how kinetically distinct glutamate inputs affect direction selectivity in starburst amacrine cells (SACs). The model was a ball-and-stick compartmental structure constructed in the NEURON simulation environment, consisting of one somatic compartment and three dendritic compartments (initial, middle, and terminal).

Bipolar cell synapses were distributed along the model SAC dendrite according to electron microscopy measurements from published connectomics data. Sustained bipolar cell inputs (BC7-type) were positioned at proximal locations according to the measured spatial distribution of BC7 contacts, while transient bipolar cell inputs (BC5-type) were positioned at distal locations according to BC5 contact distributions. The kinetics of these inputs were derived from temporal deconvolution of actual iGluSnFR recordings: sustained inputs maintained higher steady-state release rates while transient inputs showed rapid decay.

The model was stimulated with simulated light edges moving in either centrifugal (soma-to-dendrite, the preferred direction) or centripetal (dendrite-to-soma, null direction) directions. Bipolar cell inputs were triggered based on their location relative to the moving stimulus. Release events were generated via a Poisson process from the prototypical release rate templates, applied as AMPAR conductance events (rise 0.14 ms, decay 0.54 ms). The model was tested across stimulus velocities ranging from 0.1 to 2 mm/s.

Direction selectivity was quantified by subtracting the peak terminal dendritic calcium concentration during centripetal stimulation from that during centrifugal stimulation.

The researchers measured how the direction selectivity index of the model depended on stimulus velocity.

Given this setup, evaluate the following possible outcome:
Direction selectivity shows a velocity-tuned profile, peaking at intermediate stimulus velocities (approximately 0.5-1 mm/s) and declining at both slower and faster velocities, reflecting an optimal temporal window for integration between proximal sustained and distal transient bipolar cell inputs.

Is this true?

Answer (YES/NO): NO